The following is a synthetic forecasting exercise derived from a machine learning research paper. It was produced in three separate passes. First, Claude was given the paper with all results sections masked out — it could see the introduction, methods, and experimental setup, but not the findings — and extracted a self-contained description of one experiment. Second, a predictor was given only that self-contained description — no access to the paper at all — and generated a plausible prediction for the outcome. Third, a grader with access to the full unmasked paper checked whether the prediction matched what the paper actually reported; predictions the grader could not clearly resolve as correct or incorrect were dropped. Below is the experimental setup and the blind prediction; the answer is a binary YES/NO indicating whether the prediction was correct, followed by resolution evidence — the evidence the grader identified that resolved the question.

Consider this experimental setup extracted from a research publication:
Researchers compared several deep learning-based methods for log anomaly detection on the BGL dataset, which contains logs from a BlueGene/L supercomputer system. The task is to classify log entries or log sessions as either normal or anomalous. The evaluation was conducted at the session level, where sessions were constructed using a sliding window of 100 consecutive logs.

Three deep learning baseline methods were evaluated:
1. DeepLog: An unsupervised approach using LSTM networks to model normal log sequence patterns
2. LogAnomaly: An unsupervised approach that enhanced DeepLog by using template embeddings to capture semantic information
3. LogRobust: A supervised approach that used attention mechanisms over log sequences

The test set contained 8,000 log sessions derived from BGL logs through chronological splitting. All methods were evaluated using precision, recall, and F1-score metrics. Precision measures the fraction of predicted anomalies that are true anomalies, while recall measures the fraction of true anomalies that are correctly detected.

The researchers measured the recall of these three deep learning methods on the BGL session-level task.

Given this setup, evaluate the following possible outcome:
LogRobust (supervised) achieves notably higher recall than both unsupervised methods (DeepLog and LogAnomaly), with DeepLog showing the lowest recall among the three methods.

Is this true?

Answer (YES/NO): NO